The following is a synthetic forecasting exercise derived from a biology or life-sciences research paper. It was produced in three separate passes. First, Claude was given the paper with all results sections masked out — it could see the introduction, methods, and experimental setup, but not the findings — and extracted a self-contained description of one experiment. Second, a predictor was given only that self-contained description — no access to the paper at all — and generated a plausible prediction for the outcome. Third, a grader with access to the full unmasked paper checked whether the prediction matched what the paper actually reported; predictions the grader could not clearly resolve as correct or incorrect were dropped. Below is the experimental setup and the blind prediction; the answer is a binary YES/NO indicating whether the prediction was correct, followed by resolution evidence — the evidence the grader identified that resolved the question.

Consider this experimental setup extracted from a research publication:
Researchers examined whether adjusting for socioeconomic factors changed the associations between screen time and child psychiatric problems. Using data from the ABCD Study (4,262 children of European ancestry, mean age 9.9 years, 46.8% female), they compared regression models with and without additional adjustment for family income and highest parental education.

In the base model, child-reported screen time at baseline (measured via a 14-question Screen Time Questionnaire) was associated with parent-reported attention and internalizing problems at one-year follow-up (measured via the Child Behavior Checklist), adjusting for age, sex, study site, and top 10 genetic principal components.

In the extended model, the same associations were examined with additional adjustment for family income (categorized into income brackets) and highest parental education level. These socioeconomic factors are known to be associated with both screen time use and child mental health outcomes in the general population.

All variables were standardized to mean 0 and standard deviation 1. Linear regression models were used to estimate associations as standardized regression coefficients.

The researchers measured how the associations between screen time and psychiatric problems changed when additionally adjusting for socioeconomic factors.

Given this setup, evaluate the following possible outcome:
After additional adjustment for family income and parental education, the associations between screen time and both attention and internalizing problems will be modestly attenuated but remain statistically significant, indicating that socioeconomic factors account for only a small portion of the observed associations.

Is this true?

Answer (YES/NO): YES